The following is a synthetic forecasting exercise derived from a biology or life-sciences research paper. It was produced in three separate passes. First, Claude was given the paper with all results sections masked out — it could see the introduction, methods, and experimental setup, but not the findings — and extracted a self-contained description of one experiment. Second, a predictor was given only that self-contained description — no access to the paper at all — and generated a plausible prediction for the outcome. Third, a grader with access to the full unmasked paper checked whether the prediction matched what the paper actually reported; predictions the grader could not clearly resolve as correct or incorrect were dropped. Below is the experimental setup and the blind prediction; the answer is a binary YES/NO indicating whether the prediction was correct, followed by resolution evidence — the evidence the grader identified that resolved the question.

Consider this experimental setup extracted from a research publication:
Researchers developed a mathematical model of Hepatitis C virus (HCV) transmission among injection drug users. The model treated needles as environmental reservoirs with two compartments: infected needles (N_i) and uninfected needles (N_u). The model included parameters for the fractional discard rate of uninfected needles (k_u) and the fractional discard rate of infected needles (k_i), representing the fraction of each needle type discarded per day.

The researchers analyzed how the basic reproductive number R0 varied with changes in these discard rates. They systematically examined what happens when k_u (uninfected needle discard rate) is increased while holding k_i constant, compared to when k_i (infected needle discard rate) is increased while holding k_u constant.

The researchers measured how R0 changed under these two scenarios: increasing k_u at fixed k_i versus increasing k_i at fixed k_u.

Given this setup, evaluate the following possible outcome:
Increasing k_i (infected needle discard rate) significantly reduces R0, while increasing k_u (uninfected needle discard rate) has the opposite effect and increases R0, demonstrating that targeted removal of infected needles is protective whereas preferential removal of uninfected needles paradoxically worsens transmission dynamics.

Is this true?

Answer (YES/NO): YES